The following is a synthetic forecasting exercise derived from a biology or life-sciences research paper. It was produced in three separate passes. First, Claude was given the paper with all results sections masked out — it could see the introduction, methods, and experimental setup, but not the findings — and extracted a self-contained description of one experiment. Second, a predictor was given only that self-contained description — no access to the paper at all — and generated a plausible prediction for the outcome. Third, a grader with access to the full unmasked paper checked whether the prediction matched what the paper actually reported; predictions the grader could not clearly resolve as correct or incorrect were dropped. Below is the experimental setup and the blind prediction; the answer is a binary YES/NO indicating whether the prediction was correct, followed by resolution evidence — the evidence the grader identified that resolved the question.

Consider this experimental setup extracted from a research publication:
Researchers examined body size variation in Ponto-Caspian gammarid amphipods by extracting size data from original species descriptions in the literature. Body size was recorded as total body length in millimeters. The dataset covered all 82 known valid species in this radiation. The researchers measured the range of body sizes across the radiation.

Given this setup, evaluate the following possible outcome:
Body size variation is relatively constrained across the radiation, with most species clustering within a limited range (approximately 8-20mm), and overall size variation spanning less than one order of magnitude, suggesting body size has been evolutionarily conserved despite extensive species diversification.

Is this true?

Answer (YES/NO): NO